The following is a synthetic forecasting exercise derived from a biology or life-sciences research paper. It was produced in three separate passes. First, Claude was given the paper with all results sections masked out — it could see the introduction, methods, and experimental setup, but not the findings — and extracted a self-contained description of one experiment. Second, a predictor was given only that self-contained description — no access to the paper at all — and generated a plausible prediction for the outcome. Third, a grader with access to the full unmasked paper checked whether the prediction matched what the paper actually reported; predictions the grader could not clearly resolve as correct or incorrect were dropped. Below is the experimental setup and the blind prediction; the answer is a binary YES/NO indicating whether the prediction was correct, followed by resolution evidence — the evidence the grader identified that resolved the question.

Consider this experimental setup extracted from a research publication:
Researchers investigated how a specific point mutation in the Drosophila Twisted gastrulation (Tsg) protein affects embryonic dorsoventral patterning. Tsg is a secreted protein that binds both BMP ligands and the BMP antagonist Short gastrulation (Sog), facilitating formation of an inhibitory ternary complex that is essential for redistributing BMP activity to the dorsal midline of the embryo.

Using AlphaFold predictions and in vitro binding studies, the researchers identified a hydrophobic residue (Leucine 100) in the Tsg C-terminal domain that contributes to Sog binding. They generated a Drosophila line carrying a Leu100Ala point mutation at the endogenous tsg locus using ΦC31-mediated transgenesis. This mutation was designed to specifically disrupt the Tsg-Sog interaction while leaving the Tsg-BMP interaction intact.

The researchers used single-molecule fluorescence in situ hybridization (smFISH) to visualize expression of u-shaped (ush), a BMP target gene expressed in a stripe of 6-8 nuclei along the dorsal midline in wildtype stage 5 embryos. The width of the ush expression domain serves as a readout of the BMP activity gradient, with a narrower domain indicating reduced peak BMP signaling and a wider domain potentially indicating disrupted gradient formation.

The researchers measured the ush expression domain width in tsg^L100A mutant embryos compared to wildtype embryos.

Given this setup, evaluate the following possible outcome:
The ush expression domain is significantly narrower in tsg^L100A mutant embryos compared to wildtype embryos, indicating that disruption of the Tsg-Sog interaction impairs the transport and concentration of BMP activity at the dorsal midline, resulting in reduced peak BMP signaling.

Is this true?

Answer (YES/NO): NO